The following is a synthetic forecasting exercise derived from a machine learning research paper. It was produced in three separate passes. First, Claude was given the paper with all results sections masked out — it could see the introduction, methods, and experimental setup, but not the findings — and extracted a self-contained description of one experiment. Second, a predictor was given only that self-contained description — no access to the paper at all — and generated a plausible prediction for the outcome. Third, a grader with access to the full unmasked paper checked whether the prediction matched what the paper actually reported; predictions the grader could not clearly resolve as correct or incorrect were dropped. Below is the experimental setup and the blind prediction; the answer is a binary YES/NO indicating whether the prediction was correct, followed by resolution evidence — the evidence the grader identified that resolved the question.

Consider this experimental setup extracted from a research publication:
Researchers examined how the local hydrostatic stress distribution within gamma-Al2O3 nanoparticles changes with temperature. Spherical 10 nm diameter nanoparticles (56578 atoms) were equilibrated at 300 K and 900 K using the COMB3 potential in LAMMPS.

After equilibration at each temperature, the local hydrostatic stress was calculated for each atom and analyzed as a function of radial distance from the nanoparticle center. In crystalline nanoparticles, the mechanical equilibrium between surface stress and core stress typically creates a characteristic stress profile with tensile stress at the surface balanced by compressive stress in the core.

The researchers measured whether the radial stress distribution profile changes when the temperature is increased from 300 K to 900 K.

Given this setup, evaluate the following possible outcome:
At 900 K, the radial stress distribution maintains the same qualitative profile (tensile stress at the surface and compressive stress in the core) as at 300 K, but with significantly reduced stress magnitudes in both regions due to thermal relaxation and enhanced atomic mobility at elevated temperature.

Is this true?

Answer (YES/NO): NO